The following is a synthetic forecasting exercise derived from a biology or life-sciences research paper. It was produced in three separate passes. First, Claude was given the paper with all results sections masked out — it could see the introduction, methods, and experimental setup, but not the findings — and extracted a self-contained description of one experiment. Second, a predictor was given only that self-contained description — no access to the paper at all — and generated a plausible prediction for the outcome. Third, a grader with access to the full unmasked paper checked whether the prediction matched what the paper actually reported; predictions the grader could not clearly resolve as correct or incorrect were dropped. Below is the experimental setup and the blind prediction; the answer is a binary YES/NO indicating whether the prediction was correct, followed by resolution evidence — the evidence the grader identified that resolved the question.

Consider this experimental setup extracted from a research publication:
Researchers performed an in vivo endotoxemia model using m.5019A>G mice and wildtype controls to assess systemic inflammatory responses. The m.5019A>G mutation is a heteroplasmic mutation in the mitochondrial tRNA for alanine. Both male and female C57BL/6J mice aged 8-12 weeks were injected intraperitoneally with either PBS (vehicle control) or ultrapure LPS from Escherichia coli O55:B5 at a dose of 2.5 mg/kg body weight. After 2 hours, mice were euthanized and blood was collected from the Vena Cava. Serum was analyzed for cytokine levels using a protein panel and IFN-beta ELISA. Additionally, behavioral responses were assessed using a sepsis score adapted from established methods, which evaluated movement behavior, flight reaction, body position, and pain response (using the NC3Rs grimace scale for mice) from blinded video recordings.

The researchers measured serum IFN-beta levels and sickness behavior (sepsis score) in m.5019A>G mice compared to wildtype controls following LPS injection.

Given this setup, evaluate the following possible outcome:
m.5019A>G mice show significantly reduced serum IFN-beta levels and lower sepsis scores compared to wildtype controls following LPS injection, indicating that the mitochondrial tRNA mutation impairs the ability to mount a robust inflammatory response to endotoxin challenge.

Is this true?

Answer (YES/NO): NO